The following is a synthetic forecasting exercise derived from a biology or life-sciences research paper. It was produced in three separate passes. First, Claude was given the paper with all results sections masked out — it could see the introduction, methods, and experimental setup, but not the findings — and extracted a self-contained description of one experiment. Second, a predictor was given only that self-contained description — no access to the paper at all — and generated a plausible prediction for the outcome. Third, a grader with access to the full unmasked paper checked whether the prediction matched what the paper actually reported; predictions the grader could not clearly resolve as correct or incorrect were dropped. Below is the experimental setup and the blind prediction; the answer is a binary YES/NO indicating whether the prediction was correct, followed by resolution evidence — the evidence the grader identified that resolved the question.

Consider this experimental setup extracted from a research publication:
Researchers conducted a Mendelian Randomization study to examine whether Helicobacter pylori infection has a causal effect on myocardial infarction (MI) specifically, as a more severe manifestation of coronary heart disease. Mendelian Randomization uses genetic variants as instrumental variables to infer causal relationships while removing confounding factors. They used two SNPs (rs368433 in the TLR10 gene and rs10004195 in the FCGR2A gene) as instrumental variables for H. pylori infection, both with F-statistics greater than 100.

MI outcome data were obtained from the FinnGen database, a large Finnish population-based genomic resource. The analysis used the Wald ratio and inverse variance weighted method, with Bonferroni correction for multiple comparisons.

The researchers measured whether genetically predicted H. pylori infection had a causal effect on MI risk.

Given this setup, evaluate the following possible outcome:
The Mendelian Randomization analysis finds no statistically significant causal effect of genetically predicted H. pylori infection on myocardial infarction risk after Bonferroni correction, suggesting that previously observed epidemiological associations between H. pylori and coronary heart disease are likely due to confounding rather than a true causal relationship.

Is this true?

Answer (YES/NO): NO